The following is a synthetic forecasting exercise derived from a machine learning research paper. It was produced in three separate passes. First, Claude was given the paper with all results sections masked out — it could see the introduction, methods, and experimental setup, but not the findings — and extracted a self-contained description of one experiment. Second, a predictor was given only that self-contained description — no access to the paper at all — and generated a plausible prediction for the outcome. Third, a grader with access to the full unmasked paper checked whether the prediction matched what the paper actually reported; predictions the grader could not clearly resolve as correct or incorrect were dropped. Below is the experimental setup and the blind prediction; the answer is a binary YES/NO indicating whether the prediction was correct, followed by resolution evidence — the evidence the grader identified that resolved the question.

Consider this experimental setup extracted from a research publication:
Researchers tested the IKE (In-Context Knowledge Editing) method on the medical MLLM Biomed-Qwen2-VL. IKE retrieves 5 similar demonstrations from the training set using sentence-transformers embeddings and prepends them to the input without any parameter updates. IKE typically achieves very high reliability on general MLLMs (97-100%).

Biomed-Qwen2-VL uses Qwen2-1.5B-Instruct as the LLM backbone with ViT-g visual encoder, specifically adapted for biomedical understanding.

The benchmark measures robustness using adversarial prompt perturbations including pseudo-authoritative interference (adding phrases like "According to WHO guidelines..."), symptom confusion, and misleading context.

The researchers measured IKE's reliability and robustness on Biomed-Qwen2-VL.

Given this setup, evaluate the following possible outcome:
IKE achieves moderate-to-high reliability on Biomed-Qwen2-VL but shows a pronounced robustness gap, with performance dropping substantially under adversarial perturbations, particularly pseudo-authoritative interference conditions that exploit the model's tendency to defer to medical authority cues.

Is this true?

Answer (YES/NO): NO